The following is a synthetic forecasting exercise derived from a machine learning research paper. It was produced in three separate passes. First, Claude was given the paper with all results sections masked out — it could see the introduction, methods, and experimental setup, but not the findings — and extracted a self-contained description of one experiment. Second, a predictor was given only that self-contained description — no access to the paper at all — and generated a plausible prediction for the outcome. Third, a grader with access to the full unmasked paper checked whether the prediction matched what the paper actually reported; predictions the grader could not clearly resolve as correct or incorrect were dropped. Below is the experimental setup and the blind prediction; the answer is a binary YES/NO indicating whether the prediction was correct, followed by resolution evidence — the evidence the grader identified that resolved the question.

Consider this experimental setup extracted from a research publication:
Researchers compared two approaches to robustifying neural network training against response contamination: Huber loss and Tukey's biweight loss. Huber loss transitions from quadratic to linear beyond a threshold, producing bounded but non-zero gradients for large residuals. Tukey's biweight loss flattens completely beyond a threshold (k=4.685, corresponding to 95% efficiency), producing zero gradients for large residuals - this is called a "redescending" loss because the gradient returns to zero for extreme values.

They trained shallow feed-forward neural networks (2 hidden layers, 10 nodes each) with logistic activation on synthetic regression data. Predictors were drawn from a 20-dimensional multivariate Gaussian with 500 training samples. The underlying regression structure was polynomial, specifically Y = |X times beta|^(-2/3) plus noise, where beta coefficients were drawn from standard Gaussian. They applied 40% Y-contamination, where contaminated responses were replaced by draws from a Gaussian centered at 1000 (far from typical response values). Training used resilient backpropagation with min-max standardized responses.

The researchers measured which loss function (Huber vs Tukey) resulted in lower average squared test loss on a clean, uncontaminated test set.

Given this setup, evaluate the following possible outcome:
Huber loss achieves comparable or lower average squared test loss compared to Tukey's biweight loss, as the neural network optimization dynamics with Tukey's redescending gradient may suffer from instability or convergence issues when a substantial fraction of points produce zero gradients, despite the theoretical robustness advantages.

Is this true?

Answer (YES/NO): YES